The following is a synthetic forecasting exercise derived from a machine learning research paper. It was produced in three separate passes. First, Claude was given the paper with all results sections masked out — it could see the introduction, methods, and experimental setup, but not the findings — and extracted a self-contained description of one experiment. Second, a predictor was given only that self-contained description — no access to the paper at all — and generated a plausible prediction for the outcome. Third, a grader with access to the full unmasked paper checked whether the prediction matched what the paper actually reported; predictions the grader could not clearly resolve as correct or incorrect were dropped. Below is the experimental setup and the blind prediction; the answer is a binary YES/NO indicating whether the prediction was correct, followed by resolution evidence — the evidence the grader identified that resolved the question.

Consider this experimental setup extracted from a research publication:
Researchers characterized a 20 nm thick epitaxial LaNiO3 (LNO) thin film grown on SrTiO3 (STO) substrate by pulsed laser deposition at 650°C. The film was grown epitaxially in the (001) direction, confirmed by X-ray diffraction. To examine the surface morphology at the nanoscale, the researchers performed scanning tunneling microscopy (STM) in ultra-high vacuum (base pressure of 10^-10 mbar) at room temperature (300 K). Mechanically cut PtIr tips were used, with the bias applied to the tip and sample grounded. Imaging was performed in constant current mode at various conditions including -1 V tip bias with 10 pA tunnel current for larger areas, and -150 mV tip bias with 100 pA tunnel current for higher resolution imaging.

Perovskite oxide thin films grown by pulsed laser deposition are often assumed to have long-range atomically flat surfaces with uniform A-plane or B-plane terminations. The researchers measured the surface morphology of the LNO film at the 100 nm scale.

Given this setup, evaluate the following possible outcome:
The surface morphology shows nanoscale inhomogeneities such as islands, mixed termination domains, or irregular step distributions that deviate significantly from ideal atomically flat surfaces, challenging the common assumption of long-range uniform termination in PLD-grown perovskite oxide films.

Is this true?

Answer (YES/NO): YES